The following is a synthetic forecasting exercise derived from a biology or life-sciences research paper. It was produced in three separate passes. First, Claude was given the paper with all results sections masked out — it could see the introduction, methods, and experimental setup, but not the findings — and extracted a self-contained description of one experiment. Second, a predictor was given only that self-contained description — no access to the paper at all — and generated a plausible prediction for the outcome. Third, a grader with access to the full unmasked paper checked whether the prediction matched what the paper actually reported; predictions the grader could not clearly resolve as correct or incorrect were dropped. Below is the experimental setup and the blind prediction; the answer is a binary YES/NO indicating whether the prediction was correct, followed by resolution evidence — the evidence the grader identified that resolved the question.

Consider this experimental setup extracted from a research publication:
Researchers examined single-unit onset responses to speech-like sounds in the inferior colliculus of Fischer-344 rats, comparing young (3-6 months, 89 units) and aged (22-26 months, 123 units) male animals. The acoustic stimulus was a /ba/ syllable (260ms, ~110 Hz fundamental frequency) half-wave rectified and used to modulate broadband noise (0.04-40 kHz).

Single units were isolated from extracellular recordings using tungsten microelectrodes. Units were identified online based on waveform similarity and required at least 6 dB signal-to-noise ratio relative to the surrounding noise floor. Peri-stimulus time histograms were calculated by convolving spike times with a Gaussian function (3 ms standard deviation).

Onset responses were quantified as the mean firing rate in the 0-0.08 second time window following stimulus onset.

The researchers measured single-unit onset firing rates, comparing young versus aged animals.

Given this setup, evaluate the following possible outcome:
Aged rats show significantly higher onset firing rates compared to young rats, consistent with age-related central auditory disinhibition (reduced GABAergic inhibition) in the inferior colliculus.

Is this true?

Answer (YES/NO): NO